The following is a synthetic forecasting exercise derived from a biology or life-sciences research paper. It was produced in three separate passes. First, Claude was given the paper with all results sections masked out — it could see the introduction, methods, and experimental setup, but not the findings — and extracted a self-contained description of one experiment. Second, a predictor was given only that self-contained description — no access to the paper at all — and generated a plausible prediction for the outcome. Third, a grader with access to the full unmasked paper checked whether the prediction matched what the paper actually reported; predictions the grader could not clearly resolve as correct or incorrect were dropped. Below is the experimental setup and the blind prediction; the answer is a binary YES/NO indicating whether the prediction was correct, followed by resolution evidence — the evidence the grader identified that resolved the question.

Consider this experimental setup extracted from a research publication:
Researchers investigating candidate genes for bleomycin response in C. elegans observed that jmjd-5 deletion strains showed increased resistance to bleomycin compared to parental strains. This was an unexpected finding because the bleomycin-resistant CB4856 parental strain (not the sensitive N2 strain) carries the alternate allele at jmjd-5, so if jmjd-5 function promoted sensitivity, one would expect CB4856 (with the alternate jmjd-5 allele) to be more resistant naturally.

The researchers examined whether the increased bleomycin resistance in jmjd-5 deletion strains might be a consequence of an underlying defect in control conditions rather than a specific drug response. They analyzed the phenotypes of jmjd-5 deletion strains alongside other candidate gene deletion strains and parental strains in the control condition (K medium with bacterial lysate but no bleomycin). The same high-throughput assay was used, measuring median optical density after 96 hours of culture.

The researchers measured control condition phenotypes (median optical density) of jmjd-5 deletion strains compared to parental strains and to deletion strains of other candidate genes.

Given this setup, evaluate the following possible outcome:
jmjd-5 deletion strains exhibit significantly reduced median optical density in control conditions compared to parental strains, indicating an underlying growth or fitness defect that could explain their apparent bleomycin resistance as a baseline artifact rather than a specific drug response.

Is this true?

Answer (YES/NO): YES